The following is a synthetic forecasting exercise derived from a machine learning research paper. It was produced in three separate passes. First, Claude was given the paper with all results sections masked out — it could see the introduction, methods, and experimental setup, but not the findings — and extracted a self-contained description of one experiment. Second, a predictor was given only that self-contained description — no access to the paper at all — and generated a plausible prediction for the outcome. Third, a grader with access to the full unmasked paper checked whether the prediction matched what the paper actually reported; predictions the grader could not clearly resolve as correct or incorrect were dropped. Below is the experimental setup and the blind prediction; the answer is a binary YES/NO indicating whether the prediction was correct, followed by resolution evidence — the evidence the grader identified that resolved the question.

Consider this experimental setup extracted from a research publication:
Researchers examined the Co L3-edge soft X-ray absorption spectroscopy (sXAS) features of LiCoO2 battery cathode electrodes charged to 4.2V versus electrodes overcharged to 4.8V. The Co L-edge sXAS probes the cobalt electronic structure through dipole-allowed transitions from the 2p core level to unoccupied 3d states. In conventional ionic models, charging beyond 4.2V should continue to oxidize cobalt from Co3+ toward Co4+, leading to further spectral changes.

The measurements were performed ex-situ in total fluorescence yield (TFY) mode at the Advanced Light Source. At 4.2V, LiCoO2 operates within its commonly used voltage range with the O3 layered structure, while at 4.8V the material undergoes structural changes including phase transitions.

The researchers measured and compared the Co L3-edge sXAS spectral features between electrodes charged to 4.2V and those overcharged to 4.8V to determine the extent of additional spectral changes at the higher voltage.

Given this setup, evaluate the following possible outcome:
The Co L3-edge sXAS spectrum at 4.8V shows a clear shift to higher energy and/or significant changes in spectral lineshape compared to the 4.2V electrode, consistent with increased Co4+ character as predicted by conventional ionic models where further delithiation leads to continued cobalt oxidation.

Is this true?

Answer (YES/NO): NO